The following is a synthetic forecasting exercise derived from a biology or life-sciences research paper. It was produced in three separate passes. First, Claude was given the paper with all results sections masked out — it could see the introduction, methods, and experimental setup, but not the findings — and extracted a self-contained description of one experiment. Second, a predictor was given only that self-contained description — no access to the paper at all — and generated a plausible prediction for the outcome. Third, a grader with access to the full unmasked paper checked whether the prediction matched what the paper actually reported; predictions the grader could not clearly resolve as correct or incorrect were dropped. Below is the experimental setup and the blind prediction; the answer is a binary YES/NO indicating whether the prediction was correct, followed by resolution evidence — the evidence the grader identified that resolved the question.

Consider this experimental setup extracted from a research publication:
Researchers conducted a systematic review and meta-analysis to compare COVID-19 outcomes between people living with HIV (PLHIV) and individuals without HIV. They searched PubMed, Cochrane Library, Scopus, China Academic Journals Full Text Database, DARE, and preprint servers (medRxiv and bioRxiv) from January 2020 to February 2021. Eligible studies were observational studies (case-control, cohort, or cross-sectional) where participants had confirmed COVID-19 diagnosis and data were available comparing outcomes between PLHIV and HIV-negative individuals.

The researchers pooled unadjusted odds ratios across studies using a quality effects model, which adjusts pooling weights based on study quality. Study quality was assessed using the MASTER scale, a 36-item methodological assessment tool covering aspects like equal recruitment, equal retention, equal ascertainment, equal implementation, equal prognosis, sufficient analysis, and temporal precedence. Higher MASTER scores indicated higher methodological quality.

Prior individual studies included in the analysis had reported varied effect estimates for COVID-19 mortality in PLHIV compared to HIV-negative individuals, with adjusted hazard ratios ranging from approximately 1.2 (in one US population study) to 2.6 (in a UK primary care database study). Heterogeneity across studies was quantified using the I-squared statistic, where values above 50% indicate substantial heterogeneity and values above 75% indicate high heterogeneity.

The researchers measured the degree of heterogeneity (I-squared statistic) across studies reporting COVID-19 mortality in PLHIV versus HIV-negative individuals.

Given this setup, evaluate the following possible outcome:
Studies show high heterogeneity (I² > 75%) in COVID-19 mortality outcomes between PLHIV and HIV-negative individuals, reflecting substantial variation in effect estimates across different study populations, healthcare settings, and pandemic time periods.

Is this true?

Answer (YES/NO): YES